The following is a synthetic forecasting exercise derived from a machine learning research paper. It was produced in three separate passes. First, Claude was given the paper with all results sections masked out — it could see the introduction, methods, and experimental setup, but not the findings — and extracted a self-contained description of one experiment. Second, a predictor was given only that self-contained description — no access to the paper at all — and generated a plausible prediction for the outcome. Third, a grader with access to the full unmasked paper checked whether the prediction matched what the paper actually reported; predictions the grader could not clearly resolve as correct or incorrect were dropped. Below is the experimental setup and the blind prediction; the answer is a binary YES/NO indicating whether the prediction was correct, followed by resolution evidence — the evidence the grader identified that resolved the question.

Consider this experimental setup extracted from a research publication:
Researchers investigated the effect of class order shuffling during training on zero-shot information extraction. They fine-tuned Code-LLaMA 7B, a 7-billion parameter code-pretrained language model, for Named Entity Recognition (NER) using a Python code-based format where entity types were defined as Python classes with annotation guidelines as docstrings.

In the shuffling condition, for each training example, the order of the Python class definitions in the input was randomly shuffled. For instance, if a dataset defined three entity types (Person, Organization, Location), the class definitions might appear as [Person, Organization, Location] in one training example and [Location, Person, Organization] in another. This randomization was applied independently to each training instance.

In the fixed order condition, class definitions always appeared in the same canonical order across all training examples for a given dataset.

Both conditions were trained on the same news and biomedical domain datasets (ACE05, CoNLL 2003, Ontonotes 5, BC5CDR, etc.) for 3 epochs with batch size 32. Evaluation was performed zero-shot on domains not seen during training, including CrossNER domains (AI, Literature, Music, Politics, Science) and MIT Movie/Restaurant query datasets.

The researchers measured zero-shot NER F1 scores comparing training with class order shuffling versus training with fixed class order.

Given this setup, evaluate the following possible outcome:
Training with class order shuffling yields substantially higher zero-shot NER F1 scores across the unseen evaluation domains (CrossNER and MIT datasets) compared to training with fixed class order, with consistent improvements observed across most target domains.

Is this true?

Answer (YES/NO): NO